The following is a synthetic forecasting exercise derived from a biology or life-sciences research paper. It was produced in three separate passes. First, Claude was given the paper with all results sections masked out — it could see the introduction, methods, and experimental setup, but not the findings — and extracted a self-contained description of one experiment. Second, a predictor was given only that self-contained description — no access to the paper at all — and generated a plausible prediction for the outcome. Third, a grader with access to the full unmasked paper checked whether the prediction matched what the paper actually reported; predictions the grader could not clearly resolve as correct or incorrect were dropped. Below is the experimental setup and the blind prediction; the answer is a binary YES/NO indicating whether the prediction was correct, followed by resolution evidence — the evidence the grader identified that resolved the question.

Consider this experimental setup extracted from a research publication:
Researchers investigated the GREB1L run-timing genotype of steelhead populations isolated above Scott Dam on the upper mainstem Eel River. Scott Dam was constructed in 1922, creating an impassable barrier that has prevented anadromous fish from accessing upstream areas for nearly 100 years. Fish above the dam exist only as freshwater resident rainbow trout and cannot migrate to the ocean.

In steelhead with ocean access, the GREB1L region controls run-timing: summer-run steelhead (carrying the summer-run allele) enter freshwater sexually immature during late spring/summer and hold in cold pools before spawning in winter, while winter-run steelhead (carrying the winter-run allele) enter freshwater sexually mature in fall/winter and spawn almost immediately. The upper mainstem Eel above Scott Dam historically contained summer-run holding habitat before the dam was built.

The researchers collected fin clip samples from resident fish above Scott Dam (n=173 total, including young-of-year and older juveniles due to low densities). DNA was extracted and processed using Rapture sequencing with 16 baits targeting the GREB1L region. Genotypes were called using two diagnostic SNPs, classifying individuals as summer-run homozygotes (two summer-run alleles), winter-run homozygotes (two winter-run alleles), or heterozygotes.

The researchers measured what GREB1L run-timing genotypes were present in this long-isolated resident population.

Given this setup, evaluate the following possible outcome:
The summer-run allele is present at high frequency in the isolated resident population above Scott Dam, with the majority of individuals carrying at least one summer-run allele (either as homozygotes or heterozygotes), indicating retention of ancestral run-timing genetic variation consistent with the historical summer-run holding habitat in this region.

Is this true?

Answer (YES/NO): NO